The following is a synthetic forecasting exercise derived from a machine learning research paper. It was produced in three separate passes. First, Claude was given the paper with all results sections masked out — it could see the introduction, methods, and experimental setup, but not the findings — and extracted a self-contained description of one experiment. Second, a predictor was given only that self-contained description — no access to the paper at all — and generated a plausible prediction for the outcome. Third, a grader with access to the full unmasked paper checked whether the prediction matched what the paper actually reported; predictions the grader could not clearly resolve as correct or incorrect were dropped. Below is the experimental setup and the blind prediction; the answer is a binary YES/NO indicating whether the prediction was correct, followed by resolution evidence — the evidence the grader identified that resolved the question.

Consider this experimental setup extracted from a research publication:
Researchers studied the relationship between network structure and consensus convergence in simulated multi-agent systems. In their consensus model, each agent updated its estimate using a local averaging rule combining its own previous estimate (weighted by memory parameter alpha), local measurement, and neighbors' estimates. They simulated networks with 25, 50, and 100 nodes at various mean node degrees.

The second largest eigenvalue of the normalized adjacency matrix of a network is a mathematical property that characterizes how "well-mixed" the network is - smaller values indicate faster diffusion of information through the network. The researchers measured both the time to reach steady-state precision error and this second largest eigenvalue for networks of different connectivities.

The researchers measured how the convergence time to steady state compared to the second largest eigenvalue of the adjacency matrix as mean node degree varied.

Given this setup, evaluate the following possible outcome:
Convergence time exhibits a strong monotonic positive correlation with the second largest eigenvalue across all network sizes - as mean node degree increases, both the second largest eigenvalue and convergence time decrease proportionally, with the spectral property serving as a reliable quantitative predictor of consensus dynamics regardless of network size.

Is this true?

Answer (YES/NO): NO